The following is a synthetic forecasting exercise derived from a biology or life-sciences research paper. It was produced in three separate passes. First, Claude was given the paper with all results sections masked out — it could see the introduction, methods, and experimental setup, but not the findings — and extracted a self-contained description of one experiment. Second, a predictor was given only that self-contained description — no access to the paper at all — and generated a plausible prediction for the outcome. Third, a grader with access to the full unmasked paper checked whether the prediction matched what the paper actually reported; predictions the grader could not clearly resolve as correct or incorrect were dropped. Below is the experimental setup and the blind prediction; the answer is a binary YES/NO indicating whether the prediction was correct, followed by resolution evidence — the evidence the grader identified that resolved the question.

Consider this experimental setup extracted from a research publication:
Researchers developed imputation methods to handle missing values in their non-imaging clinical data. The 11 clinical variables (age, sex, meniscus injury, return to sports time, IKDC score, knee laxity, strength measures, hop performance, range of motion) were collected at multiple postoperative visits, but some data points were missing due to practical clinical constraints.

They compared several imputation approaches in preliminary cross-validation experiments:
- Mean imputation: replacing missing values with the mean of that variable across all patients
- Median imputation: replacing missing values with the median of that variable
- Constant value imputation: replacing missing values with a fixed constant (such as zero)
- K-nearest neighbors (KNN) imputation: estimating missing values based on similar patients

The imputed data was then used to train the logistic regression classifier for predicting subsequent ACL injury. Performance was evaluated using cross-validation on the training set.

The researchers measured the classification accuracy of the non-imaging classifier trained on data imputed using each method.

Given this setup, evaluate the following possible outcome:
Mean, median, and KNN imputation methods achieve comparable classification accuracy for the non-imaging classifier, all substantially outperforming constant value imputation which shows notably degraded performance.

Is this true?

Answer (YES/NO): NO